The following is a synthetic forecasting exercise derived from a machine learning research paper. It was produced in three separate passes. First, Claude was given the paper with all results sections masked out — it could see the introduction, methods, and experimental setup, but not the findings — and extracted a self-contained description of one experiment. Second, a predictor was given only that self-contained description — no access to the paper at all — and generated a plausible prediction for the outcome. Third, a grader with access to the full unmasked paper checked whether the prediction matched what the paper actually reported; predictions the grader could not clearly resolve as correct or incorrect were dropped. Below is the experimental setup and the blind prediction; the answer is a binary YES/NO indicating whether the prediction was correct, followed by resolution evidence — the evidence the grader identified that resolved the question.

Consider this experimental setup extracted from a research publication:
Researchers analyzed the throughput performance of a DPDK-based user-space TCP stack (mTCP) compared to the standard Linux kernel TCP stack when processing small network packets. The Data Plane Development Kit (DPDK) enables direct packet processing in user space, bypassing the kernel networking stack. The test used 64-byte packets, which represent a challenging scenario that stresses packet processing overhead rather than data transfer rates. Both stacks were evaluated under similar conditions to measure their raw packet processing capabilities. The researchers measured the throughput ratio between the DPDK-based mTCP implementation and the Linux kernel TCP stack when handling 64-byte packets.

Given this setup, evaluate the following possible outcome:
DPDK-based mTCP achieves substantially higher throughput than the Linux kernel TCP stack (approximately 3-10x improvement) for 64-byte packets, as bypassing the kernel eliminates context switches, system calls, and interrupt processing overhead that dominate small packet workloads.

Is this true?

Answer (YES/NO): YES